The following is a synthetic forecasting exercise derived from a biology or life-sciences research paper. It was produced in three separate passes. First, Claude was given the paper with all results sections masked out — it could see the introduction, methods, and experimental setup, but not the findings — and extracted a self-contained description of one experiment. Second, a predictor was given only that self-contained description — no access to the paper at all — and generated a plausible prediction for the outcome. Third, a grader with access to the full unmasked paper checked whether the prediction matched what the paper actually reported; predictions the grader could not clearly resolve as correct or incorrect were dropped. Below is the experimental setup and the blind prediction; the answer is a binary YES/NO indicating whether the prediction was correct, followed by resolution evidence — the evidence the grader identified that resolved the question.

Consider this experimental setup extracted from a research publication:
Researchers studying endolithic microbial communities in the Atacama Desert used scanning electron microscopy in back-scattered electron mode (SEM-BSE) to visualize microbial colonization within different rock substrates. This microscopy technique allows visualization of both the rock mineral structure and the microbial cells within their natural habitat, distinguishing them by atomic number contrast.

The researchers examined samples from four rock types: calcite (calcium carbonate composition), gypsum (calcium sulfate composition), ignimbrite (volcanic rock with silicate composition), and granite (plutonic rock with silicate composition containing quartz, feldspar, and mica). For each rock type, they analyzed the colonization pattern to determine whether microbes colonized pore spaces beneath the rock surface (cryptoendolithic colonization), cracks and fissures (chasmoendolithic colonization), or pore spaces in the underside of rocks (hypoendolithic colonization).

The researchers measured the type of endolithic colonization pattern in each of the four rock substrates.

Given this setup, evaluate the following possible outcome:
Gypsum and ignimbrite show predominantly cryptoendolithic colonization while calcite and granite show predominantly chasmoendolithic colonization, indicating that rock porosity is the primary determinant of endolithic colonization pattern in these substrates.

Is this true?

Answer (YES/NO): NO